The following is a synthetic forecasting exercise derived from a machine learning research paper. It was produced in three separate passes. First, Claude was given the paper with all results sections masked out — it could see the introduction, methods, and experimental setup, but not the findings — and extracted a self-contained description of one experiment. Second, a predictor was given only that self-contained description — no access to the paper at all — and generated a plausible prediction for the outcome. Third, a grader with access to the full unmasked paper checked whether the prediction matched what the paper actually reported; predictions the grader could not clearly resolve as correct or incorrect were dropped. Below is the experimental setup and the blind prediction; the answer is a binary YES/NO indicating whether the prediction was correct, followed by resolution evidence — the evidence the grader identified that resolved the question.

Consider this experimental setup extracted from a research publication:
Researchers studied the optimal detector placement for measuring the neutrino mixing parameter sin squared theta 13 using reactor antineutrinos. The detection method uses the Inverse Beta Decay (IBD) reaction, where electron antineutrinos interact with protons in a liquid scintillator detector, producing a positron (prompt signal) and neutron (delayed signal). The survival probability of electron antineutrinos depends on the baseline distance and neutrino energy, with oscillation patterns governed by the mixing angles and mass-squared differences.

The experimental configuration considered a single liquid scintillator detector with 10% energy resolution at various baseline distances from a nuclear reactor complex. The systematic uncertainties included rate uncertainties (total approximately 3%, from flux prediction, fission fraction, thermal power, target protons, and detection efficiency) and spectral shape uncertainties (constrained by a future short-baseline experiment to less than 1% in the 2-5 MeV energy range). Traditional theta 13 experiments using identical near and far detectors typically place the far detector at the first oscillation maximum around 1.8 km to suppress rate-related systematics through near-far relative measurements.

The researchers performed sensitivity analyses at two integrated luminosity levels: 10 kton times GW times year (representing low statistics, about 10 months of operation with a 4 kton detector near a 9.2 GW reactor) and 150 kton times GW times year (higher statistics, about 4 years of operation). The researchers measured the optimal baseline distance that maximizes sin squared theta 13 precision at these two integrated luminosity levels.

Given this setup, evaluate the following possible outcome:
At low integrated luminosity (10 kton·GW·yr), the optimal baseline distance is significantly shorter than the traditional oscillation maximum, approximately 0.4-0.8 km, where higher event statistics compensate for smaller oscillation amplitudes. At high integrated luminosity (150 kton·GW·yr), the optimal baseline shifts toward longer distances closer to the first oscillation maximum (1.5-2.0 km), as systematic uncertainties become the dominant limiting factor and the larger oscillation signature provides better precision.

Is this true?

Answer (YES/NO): NO